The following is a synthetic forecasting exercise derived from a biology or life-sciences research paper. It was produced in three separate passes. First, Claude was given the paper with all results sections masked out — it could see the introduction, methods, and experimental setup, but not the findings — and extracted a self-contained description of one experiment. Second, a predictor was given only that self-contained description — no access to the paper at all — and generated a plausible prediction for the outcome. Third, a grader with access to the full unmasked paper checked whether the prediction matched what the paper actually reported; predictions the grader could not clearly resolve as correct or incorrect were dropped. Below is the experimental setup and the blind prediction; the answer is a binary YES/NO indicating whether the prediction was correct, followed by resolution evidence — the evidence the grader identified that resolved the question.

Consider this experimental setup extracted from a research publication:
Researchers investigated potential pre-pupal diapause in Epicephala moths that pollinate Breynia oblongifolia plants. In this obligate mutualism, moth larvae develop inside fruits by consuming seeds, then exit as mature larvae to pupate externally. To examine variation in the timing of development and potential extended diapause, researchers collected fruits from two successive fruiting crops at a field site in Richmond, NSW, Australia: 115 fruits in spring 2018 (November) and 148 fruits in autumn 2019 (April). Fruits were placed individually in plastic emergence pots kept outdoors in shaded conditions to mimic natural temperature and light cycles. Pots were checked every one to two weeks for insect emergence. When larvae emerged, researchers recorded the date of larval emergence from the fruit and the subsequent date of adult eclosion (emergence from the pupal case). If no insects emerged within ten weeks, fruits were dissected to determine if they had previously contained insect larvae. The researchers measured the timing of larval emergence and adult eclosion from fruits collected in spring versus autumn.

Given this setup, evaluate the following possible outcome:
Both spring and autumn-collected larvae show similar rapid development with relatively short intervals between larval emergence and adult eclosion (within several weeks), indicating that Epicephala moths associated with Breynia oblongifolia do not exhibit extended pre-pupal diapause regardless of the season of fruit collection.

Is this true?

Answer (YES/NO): NO